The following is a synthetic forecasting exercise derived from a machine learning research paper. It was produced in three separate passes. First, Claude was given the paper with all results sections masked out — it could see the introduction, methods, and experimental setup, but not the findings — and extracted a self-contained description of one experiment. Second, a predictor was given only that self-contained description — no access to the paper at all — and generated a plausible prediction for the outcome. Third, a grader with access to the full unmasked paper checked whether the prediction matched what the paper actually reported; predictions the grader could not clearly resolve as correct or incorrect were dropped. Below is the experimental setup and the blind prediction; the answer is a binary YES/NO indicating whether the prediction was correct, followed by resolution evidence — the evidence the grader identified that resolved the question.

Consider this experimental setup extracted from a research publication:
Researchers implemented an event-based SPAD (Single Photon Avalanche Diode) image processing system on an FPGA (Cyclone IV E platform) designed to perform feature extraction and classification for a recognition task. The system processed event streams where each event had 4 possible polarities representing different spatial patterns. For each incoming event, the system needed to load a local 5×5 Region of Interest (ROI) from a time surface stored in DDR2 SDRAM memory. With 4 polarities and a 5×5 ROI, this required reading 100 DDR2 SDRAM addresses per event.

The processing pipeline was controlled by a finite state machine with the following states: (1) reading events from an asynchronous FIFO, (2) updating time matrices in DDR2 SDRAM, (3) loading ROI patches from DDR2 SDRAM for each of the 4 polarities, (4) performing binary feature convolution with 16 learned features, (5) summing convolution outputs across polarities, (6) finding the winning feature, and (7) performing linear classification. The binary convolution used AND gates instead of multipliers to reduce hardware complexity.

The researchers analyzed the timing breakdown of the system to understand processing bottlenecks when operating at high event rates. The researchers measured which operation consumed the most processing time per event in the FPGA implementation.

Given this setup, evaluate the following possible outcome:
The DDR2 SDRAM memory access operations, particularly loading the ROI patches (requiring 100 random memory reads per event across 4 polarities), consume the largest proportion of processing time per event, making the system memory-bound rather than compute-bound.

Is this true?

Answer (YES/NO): YES